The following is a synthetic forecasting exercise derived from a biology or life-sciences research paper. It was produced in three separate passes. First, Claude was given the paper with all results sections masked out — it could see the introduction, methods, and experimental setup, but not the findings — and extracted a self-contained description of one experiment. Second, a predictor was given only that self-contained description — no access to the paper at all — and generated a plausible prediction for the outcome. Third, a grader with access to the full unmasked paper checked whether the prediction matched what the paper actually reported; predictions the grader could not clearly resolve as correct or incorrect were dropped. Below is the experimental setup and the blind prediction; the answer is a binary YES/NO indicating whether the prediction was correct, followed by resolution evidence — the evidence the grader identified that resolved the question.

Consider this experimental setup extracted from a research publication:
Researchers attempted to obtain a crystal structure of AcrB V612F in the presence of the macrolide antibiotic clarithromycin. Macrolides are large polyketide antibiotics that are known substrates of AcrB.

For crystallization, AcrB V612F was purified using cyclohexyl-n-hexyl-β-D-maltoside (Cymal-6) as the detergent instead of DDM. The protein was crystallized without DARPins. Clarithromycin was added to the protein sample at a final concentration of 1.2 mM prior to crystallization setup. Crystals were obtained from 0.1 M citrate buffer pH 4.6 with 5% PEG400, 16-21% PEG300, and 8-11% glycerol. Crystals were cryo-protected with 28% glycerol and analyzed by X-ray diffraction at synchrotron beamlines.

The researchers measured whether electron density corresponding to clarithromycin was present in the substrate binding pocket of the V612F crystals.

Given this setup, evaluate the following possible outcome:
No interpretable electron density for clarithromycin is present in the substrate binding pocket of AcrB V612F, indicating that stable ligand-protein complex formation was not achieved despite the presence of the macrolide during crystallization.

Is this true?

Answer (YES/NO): YES